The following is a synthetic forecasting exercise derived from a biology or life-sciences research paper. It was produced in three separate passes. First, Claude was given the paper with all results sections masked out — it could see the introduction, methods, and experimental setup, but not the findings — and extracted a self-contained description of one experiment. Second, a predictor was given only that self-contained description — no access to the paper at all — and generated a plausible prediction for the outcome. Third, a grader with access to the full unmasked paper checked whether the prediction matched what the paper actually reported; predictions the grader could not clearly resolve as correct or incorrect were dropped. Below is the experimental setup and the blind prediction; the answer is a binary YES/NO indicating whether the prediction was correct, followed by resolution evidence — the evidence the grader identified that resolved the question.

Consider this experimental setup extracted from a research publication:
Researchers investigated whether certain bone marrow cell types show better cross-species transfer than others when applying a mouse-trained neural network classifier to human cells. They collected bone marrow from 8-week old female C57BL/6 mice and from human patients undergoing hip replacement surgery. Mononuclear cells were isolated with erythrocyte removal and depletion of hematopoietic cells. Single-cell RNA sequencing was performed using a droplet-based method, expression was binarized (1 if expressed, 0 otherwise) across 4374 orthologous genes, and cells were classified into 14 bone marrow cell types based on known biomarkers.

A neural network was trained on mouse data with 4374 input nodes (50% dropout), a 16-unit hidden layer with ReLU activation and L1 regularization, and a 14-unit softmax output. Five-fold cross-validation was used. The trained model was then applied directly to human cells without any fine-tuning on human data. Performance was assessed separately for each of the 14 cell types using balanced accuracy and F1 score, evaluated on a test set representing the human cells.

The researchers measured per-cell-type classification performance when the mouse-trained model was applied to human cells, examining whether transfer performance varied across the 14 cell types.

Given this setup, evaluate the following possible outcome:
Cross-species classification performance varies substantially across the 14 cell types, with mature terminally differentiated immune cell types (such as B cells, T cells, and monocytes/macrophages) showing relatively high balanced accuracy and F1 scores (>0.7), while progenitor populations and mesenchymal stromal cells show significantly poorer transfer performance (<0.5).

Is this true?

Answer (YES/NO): NO